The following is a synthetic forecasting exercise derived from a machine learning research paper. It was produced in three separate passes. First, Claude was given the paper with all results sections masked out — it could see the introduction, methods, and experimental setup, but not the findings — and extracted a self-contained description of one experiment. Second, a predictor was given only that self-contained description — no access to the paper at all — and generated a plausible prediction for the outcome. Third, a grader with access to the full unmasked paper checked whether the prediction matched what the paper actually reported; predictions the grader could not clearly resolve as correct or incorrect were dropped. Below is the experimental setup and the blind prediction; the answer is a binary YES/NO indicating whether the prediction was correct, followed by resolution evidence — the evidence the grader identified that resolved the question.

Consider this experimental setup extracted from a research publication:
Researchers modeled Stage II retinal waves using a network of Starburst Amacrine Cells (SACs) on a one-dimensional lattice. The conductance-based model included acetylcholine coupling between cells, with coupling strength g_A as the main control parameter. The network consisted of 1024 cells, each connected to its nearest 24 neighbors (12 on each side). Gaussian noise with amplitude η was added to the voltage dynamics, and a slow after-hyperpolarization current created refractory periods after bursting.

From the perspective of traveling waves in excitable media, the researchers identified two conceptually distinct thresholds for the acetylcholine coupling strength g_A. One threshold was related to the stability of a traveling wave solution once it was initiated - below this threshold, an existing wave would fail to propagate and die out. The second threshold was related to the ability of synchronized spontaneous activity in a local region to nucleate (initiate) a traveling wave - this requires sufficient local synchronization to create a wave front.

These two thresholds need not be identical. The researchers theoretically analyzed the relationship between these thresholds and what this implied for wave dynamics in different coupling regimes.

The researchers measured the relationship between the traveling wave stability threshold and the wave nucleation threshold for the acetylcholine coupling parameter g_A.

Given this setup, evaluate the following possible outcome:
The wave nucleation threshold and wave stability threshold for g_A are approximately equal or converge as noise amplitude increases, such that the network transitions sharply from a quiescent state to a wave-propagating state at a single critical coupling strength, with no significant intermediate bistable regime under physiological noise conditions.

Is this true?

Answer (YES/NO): NO